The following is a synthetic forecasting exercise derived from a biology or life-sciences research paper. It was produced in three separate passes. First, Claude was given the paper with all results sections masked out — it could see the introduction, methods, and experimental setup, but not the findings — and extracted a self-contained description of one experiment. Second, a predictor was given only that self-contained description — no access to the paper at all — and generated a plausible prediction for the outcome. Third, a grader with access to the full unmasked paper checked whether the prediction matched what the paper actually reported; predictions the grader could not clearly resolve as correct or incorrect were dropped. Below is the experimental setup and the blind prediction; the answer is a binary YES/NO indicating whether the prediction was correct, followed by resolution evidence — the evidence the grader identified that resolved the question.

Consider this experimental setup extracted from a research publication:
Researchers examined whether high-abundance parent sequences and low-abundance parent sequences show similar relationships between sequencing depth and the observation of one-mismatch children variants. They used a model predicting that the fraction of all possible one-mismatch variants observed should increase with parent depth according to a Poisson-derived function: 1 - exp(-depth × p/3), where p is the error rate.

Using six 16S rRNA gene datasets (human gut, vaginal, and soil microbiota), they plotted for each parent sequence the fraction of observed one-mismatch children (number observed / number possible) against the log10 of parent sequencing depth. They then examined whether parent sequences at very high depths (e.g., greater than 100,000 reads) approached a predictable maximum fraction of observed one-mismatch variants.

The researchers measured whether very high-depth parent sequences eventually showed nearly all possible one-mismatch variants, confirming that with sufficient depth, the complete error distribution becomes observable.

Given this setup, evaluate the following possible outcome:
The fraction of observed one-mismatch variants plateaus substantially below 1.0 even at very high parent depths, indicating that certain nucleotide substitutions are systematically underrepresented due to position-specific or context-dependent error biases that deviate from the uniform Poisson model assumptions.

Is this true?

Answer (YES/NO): NO